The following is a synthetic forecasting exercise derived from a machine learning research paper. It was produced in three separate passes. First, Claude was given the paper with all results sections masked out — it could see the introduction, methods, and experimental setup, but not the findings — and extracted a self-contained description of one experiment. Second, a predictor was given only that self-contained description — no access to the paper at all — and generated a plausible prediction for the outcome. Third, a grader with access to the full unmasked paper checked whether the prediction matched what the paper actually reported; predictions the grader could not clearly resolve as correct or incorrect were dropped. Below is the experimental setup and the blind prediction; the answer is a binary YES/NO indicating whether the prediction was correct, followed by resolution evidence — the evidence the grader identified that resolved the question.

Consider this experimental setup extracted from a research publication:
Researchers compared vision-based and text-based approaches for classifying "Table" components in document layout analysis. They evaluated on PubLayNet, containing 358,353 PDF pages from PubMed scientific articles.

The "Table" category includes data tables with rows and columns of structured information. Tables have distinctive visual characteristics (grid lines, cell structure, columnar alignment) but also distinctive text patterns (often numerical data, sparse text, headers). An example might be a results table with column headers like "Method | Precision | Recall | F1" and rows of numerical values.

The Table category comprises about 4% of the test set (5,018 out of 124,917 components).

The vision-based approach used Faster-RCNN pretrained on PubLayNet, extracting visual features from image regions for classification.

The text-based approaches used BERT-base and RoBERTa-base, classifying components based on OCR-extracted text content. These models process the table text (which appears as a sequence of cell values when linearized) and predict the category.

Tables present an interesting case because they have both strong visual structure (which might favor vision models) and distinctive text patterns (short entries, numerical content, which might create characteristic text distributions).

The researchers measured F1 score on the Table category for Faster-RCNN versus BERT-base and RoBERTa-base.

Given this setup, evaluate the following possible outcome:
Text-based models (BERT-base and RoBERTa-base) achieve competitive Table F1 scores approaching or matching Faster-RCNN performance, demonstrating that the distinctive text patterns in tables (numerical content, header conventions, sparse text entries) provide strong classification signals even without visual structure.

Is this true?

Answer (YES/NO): NO